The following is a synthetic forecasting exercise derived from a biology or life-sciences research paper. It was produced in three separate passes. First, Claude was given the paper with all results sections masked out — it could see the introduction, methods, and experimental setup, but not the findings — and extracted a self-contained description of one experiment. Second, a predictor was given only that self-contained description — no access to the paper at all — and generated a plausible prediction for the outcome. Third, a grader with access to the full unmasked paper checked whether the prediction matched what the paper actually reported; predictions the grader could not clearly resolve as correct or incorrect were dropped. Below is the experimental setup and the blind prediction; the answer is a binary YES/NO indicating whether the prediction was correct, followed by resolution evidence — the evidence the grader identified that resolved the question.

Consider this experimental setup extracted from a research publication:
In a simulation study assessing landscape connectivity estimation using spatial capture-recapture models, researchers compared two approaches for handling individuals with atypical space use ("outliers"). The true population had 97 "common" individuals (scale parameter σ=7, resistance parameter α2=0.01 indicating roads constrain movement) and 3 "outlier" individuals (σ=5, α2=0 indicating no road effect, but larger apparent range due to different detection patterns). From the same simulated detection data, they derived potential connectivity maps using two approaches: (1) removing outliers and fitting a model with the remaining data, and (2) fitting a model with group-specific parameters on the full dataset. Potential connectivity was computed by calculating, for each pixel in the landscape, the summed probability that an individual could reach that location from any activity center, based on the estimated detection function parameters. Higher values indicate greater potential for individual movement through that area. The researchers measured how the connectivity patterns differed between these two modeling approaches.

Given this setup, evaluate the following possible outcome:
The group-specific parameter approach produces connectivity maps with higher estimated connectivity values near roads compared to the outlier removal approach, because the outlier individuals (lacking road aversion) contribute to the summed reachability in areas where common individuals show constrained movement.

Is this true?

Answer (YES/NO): YES